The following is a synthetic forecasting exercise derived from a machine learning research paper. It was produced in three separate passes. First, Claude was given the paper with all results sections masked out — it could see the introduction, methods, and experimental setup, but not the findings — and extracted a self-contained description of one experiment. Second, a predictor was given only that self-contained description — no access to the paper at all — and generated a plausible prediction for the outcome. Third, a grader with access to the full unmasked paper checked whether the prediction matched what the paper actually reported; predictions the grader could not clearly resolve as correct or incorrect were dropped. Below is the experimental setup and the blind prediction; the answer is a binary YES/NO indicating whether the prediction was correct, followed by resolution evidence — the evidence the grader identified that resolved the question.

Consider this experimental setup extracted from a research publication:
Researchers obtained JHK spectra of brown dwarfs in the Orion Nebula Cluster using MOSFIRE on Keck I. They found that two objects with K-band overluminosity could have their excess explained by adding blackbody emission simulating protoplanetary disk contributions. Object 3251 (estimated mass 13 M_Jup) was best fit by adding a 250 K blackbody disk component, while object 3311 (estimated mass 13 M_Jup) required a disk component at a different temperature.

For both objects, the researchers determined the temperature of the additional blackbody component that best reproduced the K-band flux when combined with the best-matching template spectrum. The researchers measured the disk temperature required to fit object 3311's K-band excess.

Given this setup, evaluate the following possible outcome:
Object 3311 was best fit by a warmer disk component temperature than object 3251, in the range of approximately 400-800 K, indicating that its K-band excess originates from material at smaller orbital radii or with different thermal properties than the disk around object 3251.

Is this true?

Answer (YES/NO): NO